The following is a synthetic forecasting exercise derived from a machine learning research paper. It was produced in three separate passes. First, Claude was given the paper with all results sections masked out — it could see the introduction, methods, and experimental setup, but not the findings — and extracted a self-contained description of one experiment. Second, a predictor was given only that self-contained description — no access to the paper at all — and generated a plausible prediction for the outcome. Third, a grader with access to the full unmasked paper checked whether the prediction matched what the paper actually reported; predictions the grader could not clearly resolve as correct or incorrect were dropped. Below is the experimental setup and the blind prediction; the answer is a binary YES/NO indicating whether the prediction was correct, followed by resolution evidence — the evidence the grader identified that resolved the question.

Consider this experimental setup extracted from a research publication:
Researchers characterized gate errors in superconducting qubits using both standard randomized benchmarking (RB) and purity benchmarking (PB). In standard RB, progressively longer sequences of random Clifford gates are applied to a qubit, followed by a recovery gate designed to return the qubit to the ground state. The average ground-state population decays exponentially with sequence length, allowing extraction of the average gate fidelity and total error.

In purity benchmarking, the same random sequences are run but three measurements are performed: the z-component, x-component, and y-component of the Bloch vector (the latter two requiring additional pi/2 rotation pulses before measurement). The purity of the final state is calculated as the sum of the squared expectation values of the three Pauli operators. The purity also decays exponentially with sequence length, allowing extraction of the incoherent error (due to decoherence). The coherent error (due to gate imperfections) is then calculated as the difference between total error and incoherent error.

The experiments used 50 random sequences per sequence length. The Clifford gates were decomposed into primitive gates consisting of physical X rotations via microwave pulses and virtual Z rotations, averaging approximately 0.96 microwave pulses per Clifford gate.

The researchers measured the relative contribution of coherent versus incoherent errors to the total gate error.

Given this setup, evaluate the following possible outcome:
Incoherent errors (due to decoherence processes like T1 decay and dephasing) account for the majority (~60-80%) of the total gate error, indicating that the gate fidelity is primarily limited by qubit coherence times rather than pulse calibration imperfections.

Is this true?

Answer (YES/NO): NO